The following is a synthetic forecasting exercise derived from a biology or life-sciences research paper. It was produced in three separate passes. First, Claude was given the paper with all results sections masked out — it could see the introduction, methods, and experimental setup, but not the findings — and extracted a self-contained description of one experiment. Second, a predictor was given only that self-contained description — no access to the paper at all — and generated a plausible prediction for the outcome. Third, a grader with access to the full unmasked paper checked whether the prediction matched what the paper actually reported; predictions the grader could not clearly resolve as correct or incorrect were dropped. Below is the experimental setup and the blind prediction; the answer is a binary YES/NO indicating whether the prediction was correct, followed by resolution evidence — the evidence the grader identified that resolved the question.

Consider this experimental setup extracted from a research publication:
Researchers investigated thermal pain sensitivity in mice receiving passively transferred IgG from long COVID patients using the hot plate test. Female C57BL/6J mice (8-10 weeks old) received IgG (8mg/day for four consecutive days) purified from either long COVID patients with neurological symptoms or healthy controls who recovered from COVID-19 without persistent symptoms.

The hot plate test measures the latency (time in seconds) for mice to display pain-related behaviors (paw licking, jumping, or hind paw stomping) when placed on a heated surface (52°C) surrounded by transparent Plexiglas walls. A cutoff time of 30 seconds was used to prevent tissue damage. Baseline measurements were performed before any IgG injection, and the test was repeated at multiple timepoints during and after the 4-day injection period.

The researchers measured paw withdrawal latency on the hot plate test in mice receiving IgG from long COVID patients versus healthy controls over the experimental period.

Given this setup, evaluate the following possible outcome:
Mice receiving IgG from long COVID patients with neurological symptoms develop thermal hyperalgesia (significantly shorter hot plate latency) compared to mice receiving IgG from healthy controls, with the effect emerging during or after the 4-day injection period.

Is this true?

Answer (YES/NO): NO